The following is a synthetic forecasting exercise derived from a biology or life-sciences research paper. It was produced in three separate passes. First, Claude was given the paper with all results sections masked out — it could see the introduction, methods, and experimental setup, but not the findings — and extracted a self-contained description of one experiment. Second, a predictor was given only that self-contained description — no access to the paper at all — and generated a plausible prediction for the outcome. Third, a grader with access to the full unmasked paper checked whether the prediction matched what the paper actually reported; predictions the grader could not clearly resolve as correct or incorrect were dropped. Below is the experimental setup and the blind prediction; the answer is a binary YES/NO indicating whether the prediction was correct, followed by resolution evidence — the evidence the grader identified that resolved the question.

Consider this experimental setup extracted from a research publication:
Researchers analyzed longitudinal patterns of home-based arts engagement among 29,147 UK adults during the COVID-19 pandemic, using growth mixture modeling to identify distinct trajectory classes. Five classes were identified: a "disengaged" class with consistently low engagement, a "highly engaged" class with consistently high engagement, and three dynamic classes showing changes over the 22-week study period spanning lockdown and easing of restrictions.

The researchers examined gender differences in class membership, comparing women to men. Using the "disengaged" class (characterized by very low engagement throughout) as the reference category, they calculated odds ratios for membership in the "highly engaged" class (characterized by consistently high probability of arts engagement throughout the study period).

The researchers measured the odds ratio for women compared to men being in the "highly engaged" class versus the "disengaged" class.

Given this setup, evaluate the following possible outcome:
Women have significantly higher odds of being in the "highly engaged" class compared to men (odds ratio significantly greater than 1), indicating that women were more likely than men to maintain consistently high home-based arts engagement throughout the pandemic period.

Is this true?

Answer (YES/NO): YES